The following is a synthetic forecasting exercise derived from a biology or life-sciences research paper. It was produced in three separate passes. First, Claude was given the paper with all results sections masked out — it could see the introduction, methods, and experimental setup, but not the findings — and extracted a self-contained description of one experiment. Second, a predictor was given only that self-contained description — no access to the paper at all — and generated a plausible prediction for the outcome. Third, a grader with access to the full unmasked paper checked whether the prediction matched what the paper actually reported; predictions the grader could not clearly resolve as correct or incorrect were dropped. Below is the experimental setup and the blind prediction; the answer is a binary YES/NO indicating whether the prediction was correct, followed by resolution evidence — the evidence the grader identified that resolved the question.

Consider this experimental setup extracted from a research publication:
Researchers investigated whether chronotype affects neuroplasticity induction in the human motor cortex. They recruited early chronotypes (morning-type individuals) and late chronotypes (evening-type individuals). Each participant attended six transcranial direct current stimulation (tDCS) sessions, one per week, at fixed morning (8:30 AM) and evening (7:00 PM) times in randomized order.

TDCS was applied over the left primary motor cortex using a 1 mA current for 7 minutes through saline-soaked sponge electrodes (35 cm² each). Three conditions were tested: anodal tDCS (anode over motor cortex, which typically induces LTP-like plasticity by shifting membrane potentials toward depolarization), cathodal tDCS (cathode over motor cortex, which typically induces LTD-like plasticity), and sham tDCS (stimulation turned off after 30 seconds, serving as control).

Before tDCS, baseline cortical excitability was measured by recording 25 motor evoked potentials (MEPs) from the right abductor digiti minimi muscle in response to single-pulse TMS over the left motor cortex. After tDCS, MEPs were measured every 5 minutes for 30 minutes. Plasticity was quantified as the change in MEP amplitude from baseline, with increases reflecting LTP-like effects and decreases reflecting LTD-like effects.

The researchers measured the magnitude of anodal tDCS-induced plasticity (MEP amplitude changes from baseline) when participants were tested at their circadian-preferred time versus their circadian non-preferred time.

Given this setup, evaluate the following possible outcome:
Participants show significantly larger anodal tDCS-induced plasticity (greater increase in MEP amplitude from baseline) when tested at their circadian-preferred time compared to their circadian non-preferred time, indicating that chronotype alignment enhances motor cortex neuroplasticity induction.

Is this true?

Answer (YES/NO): YES